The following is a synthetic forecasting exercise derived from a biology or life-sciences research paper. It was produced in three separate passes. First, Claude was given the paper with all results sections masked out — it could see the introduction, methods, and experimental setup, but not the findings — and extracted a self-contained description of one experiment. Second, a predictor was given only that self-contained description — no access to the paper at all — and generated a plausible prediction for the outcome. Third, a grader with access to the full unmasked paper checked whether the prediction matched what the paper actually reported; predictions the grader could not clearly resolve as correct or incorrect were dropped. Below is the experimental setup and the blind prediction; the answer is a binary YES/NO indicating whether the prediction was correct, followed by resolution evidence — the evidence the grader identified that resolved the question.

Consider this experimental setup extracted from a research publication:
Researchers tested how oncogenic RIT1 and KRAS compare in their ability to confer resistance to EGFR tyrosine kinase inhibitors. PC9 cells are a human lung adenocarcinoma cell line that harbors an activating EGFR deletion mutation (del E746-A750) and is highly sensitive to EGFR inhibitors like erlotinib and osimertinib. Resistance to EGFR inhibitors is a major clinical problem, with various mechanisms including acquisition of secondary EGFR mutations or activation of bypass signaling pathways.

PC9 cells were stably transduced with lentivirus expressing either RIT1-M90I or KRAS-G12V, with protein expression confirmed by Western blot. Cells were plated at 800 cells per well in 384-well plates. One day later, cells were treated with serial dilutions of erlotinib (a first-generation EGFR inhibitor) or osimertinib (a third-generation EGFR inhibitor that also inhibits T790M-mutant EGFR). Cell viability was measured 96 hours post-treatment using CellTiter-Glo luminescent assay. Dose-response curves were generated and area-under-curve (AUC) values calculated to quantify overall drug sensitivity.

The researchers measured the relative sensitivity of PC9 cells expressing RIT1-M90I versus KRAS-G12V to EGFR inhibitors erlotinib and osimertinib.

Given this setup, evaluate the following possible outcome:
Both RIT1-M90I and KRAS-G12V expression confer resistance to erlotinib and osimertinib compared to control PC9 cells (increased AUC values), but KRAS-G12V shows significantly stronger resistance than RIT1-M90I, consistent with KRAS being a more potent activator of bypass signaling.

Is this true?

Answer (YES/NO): NO